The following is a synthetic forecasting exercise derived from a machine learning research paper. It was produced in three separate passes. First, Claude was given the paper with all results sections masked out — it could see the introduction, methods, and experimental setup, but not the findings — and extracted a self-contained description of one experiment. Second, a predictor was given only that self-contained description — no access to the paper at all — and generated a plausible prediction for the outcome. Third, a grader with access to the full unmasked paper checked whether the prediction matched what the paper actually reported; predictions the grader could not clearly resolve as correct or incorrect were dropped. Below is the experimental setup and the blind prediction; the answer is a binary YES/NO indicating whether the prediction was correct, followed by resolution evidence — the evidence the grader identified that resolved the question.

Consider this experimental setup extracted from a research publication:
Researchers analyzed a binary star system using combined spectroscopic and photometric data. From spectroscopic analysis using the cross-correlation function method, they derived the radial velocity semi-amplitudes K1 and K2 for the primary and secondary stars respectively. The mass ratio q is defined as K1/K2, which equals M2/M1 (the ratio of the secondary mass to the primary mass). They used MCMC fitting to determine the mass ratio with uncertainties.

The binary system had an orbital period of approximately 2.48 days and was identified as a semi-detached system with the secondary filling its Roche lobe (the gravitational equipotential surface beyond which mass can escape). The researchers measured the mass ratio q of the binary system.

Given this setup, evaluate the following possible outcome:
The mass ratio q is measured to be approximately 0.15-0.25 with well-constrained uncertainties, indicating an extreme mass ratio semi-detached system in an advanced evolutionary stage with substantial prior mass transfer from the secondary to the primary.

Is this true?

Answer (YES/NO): NO